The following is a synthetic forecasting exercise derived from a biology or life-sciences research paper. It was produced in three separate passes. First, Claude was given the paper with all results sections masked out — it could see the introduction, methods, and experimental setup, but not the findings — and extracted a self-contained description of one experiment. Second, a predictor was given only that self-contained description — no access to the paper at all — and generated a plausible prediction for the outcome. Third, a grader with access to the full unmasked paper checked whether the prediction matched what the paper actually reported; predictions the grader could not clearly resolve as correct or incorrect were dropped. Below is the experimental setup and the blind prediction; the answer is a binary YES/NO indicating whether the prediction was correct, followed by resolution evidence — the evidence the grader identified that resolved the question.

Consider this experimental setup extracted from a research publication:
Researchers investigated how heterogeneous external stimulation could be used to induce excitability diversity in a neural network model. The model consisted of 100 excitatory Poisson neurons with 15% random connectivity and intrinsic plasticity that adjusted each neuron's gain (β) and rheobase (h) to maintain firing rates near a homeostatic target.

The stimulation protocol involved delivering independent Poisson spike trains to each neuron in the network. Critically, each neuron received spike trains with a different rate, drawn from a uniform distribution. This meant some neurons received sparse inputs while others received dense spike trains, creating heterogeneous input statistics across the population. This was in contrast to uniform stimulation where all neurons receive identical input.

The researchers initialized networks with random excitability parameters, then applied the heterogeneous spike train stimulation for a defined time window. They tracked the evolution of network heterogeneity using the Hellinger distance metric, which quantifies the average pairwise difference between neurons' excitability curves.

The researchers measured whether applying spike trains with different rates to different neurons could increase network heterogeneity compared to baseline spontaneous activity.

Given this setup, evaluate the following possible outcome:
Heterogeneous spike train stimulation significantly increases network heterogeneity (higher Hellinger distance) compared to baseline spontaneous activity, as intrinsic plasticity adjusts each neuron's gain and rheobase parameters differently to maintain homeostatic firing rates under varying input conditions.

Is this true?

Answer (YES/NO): YES